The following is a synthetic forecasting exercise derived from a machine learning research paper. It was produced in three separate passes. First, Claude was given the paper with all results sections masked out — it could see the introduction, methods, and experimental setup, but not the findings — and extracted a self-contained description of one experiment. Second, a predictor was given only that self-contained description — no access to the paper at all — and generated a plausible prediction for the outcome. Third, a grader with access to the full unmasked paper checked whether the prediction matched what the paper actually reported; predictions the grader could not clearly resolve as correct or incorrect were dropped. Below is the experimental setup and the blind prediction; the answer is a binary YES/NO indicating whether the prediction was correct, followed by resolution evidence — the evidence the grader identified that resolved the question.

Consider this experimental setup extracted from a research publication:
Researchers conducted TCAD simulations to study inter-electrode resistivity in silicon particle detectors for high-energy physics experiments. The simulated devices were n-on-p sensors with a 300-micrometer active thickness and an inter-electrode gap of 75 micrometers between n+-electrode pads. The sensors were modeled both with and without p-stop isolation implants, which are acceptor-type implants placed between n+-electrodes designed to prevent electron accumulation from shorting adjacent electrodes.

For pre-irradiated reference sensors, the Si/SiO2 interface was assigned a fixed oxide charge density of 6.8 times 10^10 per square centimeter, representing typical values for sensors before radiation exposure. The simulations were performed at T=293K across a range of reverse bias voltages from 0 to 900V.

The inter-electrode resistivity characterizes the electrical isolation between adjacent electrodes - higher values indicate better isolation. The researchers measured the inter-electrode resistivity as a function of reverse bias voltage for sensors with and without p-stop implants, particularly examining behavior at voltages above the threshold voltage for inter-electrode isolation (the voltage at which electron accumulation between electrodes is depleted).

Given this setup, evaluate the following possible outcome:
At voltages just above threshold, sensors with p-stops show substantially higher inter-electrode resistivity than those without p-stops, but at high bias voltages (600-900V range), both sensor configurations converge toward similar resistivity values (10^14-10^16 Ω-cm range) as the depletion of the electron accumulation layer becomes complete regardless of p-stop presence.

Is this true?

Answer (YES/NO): NO